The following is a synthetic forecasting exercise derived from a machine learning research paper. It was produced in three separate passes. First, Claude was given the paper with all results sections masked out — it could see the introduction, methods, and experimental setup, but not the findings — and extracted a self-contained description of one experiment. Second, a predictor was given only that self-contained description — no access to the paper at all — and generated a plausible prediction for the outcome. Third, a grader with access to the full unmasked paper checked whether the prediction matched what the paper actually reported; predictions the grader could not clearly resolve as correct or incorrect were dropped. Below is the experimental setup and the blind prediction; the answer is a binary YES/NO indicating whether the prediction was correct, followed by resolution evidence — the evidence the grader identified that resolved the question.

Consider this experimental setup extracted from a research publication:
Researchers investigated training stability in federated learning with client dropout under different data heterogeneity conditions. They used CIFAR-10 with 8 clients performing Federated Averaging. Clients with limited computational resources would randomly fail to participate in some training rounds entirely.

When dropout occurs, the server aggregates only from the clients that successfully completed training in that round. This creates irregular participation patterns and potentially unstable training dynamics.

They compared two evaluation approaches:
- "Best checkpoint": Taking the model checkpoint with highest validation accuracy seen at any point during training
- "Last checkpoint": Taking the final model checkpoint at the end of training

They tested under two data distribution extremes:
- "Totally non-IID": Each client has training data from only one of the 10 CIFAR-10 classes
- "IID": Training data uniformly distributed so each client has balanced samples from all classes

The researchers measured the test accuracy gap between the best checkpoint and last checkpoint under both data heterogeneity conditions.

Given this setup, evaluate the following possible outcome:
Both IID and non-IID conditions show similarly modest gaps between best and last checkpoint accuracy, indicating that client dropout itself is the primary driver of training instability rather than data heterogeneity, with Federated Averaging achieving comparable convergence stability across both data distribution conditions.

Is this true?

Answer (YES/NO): NO